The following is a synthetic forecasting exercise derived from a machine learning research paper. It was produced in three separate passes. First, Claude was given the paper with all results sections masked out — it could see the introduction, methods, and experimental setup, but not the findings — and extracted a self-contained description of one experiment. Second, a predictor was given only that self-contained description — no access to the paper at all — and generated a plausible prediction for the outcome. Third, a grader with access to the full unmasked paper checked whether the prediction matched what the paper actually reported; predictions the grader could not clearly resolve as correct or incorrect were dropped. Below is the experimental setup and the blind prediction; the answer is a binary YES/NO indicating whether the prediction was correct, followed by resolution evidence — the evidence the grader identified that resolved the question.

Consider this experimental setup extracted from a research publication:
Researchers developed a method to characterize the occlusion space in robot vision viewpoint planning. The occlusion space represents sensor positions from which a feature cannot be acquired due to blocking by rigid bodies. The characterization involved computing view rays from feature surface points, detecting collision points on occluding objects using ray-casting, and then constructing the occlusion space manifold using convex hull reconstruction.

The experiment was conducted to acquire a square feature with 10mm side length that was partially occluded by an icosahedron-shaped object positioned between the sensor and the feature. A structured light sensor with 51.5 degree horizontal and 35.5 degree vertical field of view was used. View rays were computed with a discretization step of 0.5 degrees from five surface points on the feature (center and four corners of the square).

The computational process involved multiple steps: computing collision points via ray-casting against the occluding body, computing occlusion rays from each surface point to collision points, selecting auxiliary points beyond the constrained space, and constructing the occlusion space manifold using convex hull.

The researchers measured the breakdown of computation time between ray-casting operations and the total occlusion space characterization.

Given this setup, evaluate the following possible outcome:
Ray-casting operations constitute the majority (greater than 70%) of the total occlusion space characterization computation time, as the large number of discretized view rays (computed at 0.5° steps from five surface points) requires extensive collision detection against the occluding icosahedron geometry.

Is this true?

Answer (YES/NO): NO